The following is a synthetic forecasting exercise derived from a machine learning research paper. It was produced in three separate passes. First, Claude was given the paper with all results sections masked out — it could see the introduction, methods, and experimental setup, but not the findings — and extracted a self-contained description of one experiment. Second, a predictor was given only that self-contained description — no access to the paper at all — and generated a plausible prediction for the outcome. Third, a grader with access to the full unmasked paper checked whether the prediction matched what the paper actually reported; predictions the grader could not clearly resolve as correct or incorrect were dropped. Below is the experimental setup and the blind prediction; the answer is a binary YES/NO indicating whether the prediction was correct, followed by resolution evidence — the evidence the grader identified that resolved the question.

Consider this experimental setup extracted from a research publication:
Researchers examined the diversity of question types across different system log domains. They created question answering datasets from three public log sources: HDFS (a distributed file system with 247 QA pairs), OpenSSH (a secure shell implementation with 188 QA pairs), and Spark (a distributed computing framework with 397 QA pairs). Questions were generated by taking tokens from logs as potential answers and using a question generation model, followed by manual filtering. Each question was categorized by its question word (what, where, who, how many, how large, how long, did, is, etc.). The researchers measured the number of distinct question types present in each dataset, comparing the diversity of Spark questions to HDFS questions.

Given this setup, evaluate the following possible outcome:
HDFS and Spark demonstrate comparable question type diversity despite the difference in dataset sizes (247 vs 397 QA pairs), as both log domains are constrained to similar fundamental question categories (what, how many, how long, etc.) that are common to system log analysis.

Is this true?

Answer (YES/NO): NO